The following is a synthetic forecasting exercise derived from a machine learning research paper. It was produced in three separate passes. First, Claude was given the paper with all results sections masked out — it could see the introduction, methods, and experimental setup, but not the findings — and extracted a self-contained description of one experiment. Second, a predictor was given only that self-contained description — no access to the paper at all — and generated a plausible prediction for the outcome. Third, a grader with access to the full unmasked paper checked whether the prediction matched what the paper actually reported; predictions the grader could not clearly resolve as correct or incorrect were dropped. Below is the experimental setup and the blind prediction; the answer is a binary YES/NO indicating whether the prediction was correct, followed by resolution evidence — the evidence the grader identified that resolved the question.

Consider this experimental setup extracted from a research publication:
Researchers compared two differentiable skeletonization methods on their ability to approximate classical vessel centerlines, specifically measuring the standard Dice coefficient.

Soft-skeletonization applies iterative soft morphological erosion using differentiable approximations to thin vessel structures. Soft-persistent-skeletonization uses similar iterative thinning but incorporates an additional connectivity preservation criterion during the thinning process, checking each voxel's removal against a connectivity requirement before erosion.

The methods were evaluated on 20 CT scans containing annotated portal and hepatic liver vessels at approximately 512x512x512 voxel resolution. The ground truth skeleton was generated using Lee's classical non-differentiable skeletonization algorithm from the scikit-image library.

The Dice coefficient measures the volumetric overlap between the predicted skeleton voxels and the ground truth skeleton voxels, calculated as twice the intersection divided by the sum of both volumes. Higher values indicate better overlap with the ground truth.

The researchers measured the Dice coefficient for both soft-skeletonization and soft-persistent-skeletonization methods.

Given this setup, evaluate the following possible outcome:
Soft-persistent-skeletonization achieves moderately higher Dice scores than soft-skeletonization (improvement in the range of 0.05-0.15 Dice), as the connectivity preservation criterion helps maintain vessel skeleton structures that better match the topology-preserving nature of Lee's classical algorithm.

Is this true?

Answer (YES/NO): NO